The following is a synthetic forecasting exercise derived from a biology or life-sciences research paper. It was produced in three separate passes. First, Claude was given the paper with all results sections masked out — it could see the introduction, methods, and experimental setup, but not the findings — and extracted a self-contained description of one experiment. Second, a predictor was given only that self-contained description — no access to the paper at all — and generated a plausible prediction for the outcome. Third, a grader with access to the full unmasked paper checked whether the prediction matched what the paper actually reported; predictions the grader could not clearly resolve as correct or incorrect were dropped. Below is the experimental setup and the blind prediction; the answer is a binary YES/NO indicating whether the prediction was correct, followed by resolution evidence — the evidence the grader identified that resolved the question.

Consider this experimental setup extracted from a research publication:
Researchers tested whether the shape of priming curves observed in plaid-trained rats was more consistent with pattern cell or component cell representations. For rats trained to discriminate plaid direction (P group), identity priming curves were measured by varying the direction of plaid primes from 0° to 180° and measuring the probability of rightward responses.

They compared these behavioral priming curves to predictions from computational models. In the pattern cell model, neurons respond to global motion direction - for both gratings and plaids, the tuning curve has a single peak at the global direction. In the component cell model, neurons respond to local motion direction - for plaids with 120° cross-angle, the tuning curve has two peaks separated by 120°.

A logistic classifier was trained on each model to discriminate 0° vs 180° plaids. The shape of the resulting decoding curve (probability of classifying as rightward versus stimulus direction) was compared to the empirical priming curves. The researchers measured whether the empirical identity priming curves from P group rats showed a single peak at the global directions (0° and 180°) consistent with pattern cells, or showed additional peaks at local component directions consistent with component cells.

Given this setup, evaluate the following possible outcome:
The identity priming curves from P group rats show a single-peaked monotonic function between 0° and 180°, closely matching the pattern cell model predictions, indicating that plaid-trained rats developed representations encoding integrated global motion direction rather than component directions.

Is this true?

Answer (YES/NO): YES